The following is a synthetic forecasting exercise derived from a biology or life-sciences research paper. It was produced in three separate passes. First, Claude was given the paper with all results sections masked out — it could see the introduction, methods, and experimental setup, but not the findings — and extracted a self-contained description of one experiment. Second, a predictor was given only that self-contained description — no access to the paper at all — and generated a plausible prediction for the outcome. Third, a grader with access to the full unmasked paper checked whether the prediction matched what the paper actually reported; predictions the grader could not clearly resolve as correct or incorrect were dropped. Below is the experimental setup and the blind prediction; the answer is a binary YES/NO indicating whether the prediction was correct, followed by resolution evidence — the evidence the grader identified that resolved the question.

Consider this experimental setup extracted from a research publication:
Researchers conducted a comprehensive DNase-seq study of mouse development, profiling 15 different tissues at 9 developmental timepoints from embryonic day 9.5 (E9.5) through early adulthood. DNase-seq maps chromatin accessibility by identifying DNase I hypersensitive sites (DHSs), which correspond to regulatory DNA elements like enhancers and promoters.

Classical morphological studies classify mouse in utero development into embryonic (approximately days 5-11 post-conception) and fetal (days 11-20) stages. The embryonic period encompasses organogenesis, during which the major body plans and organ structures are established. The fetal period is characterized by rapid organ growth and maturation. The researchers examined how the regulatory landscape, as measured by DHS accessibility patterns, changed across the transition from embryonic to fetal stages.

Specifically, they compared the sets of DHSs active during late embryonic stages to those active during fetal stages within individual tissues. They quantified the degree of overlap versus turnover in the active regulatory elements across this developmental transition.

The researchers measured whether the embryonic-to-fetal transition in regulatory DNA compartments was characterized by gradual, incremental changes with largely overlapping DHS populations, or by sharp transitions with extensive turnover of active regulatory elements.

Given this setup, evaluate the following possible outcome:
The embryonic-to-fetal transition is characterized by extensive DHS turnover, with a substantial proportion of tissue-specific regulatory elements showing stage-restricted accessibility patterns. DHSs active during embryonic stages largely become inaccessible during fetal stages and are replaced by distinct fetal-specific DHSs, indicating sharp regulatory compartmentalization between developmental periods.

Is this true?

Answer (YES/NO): YES